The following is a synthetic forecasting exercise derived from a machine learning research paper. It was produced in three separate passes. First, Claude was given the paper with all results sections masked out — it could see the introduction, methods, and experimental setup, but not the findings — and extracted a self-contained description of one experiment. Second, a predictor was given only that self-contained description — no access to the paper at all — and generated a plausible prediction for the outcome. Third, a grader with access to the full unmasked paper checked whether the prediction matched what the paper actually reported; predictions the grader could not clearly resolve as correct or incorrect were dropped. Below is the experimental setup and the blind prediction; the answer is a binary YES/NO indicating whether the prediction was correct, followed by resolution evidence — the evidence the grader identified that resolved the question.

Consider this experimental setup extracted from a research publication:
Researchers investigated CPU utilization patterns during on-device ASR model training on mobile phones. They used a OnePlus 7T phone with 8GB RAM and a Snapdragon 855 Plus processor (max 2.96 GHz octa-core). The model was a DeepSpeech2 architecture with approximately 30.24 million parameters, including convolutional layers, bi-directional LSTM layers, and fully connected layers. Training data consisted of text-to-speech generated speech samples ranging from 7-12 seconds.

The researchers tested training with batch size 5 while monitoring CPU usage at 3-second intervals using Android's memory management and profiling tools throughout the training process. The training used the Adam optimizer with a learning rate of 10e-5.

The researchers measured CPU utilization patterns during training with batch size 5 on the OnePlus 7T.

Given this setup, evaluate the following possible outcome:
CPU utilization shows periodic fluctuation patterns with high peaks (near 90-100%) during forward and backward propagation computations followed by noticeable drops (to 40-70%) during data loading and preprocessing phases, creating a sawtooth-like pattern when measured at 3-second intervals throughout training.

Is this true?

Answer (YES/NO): NO